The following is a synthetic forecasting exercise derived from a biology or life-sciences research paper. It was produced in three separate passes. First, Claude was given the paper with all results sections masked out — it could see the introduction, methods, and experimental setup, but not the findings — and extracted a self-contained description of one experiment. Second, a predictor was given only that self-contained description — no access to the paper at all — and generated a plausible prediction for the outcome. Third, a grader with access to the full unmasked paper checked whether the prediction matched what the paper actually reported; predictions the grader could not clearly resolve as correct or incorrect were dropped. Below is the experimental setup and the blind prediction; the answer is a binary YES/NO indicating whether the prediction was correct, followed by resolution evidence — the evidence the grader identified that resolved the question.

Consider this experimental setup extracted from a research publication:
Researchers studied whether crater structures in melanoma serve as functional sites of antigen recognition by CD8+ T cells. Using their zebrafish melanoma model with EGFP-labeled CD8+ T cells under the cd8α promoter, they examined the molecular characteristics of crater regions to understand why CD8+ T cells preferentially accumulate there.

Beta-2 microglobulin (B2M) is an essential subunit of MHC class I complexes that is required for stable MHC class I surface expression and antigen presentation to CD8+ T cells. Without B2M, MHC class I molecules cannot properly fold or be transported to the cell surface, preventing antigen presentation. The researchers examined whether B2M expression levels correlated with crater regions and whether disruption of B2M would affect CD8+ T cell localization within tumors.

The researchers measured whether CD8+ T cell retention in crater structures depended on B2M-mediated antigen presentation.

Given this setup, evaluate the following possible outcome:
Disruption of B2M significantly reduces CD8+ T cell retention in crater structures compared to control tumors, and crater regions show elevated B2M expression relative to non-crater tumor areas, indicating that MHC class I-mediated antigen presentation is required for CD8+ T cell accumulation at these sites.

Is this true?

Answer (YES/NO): YES